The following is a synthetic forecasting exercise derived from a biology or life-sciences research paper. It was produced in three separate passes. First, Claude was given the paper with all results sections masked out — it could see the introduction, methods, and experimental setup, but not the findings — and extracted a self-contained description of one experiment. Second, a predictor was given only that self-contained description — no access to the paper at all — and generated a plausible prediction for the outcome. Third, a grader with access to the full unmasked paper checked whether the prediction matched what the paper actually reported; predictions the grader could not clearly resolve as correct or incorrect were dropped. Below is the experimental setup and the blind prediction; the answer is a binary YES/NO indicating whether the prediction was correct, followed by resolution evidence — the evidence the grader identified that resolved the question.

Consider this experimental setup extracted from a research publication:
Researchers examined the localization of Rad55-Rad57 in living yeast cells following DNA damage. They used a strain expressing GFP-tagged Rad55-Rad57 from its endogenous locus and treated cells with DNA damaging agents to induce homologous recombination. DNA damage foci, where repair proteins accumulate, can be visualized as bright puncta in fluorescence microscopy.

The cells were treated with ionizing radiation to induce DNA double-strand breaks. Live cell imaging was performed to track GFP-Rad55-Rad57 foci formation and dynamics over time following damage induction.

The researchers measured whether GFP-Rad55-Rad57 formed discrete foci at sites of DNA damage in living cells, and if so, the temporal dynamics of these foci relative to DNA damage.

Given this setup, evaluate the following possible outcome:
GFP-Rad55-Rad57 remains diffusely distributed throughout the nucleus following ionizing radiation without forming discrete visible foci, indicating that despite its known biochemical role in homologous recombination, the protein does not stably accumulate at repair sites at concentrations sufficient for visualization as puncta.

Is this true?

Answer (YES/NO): NO